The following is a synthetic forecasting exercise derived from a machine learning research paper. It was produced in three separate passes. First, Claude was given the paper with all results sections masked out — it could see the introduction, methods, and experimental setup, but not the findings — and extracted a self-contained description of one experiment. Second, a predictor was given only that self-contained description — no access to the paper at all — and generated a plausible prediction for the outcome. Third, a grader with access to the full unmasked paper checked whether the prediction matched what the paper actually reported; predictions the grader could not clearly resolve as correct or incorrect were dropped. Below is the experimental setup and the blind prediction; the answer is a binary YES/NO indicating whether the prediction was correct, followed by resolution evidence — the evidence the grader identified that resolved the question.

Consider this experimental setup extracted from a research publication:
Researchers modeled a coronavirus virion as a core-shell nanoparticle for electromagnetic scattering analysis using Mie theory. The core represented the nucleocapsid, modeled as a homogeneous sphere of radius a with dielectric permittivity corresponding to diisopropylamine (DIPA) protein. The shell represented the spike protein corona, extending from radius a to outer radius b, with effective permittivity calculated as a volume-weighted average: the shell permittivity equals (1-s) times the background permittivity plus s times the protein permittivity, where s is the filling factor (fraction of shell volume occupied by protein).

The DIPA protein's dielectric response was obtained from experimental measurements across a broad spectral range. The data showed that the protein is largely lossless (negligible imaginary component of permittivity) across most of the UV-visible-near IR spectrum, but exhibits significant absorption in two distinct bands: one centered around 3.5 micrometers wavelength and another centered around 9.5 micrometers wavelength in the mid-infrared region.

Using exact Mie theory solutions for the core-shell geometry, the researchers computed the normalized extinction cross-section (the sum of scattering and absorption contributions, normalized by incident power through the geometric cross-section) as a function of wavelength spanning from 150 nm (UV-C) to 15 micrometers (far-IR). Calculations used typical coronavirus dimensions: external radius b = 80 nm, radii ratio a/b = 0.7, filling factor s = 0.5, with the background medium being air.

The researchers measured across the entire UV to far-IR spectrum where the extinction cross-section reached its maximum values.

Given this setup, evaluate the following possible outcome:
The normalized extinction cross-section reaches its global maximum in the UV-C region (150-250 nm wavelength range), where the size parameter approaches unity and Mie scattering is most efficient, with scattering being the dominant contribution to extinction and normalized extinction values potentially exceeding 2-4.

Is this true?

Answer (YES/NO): NO